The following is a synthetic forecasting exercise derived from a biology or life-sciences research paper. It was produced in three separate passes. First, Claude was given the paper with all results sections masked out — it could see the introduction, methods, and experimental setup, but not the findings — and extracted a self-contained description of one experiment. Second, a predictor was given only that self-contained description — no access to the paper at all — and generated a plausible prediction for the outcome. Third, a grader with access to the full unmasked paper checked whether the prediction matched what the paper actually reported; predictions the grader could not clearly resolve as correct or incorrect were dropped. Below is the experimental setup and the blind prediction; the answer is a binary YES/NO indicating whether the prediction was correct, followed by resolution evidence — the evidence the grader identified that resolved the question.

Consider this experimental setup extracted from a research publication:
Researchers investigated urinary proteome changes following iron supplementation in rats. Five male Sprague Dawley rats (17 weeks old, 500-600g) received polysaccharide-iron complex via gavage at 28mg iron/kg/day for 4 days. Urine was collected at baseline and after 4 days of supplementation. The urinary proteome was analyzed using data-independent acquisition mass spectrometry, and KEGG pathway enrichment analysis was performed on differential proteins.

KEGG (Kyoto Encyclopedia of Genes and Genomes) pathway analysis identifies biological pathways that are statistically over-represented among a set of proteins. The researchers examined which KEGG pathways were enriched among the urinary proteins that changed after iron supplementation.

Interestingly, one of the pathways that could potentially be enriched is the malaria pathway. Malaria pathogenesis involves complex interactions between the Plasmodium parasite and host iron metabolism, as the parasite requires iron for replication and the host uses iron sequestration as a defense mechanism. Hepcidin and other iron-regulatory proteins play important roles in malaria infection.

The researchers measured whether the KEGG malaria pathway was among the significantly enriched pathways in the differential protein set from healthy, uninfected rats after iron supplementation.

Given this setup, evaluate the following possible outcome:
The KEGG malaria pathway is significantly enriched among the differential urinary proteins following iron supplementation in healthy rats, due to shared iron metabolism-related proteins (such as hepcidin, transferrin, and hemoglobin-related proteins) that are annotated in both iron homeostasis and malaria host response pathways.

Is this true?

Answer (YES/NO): YES